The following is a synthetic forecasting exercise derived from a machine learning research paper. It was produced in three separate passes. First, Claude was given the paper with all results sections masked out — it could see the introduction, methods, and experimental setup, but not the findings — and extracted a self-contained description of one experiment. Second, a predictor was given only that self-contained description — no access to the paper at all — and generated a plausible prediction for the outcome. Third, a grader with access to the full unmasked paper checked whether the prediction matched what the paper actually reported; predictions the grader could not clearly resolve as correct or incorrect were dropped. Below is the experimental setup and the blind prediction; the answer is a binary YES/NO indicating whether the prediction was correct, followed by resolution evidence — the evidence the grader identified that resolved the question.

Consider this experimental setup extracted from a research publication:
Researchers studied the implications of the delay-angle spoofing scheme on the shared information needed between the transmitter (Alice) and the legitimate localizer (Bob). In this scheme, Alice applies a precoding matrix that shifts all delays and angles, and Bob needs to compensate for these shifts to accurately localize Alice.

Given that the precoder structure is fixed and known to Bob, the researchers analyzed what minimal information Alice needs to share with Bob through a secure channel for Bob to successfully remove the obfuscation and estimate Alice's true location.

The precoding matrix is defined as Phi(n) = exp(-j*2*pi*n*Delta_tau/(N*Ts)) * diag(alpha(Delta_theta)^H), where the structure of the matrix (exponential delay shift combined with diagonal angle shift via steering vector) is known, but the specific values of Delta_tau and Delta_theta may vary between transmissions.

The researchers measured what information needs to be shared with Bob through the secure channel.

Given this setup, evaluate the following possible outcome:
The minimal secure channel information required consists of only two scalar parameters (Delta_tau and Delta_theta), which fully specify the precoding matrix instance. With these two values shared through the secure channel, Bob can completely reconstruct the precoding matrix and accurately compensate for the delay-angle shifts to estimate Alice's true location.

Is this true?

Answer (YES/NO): YES